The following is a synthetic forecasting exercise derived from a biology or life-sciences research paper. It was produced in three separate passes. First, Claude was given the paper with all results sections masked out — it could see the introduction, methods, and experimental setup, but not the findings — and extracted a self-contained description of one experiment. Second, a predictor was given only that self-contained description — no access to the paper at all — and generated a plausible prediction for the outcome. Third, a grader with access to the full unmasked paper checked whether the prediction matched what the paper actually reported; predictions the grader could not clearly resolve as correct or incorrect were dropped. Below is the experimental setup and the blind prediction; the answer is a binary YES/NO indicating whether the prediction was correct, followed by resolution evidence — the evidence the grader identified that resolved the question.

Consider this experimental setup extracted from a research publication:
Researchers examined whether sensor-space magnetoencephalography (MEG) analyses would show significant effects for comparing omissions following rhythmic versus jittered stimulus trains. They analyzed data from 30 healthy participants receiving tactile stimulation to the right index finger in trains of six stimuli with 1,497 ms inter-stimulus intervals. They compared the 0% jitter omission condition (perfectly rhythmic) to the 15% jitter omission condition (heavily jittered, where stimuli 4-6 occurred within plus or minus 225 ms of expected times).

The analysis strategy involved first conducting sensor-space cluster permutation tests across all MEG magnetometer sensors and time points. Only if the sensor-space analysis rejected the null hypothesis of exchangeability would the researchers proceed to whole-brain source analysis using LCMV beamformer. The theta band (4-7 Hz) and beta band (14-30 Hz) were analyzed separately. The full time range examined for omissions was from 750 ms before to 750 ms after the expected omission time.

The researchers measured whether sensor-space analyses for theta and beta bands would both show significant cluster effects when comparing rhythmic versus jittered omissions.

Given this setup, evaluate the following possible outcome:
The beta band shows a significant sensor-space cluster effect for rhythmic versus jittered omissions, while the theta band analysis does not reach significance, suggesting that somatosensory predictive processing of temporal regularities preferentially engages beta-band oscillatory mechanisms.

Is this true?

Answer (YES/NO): YES